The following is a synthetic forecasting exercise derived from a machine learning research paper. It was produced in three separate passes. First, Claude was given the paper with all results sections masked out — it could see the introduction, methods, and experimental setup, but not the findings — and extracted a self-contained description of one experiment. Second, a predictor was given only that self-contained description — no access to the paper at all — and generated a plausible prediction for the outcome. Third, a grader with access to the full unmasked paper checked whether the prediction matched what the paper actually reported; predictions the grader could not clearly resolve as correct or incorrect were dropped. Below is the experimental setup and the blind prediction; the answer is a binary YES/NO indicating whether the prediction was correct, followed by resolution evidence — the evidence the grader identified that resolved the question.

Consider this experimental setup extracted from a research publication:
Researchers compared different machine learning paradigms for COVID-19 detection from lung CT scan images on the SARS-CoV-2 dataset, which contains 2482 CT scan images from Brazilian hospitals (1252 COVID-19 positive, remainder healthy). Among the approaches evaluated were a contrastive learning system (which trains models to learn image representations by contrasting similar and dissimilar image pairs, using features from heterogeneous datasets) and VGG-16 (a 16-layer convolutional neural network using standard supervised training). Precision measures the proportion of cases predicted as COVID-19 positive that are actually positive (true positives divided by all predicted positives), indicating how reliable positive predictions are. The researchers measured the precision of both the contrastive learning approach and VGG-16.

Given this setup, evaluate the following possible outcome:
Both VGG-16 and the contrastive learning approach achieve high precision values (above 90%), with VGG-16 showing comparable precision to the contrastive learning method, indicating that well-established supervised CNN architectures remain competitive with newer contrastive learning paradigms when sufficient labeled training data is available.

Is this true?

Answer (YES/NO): YES